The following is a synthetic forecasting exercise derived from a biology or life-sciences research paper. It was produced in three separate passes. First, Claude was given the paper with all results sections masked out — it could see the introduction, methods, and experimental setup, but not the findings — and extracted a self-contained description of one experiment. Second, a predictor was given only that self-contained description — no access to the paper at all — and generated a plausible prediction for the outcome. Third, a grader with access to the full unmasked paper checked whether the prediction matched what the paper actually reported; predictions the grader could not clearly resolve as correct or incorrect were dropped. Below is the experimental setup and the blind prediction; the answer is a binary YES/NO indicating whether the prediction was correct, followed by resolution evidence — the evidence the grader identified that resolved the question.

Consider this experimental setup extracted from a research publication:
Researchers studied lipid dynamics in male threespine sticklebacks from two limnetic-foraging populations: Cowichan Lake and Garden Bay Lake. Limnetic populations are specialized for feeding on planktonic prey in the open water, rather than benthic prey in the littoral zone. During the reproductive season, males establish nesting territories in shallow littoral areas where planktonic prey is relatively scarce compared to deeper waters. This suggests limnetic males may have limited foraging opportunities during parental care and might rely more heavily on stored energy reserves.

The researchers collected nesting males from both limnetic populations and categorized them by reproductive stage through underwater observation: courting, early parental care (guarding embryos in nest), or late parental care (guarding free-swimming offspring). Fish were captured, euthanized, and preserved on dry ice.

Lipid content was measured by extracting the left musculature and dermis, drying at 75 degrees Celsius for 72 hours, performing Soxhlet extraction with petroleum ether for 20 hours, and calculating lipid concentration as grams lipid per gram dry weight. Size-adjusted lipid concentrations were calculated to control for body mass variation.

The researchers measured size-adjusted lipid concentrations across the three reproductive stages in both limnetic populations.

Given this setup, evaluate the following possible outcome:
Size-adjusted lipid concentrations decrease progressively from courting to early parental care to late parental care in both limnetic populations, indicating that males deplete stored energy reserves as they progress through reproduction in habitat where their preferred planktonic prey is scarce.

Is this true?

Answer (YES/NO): YES